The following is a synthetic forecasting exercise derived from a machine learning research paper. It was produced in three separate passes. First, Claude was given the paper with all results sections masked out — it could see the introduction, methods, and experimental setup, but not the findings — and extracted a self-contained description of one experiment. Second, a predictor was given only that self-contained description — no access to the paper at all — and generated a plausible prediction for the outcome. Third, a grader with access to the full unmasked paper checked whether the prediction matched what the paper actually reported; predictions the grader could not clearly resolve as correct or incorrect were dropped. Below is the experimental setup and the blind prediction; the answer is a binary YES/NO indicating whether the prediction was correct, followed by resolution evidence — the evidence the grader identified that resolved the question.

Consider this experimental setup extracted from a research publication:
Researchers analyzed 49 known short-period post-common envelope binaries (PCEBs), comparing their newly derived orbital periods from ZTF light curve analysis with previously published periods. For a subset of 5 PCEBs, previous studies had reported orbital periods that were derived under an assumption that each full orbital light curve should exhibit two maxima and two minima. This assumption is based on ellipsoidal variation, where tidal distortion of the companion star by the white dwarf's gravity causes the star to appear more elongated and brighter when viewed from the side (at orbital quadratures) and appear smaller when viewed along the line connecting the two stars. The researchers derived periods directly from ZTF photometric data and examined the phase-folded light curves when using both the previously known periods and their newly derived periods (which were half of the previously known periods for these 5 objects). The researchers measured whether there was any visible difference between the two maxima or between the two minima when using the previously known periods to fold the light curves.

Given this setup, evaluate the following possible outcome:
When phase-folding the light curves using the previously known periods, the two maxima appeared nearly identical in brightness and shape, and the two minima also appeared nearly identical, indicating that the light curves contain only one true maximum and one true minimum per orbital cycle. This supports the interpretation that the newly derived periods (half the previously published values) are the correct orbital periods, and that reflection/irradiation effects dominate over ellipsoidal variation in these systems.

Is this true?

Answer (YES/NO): YES